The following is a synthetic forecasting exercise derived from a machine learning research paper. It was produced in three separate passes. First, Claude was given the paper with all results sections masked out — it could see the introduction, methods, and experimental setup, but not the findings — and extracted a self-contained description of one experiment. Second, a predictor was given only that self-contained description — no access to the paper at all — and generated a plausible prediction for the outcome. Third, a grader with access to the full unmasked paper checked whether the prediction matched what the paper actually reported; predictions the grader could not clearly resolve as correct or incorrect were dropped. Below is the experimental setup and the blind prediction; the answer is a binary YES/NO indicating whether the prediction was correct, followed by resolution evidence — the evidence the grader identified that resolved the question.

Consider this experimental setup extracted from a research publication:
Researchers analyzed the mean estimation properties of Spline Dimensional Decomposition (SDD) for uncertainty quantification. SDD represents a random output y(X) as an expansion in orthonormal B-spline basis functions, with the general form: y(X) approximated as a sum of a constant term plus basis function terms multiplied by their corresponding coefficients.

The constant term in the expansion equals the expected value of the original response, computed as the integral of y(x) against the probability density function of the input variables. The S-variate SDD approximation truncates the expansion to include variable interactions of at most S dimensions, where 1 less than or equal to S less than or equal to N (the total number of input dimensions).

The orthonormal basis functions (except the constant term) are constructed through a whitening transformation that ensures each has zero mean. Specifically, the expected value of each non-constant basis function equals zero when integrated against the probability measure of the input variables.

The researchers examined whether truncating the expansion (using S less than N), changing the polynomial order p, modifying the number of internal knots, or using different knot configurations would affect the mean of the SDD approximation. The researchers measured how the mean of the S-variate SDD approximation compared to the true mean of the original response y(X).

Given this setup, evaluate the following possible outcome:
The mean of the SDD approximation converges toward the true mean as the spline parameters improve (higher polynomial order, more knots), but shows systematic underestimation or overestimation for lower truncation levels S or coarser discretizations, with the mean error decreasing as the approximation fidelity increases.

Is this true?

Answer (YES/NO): NO